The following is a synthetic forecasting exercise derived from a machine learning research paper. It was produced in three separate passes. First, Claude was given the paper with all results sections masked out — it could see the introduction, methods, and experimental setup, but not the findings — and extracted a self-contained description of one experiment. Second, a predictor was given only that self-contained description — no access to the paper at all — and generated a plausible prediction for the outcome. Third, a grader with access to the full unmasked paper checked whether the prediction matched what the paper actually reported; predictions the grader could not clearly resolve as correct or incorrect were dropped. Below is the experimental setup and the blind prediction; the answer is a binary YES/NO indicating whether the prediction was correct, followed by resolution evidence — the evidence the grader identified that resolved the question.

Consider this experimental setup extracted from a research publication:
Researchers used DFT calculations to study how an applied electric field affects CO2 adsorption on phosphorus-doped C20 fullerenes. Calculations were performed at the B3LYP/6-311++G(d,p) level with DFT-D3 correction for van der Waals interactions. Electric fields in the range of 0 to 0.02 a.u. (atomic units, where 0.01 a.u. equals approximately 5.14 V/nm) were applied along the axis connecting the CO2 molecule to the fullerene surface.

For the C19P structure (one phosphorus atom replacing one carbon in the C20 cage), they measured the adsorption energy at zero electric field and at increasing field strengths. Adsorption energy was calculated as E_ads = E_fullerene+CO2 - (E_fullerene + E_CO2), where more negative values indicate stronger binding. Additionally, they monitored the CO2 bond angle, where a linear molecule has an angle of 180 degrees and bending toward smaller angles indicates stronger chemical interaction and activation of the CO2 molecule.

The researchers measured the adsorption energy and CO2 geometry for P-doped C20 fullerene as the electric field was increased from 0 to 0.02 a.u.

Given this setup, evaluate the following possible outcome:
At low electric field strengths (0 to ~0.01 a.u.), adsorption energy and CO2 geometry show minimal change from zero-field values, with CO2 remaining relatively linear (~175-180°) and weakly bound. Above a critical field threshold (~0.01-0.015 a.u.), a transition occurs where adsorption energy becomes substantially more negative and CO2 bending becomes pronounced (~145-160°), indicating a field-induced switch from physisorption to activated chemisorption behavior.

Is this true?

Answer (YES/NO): NO